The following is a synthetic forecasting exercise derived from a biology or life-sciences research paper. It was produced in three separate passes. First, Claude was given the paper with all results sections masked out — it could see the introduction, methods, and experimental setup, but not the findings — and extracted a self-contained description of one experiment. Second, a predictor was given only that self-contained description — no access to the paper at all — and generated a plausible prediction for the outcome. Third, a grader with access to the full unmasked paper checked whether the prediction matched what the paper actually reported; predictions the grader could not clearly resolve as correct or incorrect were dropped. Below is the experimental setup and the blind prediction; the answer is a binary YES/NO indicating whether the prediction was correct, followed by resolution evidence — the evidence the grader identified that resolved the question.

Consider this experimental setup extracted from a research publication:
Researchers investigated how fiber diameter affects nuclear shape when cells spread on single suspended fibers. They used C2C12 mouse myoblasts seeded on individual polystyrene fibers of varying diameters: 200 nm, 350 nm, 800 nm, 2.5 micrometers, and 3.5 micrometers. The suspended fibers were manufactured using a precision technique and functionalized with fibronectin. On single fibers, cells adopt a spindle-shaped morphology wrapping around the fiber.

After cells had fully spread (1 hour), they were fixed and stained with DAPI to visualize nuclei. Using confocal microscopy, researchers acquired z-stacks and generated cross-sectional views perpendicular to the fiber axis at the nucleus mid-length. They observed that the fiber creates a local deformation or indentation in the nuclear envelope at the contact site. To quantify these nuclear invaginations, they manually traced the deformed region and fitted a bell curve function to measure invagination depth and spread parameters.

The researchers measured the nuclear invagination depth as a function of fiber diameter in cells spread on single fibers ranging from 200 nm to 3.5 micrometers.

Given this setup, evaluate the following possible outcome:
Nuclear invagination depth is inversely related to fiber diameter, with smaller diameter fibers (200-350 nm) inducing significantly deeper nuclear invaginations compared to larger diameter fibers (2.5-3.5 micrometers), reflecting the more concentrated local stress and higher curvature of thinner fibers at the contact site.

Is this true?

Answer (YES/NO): NO